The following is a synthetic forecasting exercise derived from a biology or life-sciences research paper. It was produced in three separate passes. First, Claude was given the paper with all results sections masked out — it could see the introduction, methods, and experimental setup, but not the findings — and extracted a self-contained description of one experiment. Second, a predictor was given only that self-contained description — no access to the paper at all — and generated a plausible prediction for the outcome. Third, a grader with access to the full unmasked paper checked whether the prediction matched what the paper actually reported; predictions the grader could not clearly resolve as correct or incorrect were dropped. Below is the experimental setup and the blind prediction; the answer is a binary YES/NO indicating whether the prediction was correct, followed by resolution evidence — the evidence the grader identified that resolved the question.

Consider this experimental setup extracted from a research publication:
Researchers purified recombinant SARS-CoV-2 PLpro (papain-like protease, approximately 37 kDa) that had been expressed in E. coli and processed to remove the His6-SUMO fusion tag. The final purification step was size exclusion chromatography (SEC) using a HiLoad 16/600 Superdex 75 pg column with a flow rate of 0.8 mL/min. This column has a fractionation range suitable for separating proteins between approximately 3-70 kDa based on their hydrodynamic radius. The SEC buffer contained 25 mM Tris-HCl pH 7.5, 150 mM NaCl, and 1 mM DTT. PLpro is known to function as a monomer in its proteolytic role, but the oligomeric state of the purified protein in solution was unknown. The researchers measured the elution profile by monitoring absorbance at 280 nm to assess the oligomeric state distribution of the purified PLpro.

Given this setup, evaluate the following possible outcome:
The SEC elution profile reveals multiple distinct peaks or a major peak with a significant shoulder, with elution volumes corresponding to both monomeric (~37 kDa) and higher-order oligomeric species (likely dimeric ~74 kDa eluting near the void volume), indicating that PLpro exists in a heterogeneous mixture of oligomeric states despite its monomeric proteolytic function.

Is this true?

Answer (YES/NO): NO